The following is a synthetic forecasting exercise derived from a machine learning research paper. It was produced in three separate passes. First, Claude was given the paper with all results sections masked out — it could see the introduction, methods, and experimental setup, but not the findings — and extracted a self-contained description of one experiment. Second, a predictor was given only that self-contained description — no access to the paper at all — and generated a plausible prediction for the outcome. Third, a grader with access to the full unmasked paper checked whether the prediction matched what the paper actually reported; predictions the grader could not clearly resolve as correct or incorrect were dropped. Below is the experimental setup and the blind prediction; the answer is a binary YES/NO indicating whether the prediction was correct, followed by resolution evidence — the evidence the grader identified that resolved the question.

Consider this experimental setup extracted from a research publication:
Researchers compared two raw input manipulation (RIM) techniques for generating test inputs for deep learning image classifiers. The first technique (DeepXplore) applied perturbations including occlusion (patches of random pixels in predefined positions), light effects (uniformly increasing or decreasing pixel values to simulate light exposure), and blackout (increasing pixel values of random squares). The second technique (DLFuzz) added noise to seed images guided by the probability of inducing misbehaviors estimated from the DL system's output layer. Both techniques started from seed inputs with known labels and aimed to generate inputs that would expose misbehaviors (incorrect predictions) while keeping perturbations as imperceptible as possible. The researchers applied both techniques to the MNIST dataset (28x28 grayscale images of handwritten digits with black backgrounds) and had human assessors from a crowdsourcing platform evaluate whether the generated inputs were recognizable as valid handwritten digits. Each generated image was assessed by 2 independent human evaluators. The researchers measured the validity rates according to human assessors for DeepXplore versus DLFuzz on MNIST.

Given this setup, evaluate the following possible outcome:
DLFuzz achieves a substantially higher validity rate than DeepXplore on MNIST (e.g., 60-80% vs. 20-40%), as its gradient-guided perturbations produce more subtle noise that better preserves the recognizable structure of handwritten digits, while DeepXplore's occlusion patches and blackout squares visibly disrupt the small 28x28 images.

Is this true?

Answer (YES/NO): NO